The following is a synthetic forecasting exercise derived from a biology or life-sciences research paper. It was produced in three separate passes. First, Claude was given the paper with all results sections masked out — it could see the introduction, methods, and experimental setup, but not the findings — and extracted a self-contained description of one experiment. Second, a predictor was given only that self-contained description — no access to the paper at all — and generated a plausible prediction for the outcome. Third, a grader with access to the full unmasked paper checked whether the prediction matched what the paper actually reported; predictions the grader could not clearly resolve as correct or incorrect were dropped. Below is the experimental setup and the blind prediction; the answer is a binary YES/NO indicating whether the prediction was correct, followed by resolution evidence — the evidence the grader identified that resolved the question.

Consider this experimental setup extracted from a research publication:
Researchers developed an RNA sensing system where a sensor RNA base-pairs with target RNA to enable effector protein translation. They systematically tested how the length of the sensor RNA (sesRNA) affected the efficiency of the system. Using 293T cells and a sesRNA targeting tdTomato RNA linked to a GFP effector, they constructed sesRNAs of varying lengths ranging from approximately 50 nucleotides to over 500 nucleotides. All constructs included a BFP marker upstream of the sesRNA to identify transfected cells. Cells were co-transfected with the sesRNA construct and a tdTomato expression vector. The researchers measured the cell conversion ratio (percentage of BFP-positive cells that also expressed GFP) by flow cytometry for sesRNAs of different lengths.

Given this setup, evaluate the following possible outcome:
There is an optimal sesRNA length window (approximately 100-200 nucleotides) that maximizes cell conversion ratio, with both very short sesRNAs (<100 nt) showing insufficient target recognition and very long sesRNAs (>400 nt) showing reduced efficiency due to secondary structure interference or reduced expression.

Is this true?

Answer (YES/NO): NO